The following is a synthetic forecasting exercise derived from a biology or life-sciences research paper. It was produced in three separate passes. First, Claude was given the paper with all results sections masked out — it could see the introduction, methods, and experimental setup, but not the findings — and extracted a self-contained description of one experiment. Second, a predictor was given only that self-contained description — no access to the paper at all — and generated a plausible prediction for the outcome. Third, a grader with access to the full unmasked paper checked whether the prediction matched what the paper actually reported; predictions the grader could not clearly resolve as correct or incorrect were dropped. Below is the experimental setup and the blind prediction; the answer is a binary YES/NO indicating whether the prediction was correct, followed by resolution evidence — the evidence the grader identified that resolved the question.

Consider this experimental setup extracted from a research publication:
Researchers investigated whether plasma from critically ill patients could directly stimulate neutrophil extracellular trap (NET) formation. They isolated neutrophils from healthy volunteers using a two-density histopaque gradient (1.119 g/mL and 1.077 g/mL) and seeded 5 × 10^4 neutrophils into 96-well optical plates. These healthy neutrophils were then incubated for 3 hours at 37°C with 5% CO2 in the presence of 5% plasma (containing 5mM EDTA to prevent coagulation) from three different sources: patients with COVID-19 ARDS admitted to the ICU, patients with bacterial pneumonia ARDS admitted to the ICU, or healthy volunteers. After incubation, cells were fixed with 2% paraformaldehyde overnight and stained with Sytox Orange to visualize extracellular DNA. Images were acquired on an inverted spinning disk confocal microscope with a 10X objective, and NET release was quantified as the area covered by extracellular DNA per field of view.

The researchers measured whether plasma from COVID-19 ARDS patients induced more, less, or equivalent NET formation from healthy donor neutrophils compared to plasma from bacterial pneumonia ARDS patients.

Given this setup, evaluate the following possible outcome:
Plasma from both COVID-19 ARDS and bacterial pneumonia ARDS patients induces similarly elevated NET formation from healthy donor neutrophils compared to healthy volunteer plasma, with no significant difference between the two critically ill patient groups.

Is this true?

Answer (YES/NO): NO